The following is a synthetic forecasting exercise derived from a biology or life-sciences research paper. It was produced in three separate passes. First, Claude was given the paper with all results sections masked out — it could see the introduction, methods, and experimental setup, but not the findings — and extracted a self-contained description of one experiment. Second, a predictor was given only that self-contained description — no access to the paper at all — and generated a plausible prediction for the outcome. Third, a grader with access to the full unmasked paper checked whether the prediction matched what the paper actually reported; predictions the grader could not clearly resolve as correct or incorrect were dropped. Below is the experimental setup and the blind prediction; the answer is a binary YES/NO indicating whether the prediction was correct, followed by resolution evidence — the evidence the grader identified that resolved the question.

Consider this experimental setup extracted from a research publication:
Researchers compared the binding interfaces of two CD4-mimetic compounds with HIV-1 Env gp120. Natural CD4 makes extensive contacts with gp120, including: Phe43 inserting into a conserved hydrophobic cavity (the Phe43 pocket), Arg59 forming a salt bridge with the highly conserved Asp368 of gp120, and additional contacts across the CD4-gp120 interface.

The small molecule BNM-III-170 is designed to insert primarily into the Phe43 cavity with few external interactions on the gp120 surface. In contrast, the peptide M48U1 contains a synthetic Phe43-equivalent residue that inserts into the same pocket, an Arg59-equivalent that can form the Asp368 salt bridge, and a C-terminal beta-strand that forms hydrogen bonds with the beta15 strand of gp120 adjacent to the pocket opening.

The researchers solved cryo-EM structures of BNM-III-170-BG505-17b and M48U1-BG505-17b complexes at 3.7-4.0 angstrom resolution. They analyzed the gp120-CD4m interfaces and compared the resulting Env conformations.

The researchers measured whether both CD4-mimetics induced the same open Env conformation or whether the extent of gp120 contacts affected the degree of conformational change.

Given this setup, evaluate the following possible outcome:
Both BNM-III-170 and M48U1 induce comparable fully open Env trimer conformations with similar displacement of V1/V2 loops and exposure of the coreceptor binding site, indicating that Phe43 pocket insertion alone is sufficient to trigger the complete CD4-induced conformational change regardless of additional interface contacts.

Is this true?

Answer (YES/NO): YES